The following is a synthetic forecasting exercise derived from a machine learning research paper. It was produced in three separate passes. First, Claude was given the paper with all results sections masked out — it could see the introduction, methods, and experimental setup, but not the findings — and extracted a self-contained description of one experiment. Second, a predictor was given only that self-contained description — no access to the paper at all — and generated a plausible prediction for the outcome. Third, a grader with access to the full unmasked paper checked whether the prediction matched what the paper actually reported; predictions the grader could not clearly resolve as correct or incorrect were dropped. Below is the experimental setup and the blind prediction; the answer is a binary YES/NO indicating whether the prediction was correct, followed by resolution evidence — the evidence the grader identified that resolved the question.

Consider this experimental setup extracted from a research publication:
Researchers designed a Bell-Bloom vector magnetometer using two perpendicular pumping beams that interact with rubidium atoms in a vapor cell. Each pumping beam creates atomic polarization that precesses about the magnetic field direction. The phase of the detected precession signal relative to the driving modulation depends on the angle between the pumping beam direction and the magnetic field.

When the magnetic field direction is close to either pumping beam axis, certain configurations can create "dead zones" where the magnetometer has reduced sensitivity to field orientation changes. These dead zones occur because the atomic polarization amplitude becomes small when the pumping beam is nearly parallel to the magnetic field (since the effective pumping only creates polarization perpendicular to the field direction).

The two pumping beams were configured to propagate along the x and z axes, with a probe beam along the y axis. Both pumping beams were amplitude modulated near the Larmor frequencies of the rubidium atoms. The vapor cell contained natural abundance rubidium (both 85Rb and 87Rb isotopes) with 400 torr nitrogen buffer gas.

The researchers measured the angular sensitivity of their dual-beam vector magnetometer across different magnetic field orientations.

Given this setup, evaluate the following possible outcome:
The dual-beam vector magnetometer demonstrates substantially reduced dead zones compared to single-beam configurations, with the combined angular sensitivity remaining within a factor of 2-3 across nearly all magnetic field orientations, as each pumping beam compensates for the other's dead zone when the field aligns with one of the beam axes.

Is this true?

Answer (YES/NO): NO